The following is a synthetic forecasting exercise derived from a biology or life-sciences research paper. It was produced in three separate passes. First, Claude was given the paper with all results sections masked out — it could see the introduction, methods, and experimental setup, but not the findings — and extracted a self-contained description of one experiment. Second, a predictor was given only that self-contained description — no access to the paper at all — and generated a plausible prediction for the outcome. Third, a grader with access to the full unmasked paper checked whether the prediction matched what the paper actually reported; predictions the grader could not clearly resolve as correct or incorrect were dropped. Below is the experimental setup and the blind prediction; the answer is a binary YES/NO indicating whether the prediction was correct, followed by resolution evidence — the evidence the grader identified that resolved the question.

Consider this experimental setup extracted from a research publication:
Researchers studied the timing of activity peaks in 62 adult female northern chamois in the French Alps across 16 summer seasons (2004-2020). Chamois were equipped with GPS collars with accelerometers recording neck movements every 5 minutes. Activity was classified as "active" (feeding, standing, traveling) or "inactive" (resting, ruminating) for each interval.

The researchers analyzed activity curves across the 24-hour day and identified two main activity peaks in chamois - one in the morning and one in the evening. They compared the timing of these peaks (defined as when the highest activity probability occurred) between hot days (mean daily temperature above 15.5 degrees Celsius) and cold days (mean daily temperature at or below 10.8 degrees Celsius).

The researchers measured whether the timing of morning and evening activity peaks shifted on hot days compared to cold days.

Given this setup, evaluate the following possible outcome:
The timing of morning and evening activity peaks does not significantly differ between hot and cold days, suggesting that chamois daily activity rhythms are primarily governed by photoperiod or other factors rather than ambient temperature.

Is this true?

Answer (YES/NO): NO